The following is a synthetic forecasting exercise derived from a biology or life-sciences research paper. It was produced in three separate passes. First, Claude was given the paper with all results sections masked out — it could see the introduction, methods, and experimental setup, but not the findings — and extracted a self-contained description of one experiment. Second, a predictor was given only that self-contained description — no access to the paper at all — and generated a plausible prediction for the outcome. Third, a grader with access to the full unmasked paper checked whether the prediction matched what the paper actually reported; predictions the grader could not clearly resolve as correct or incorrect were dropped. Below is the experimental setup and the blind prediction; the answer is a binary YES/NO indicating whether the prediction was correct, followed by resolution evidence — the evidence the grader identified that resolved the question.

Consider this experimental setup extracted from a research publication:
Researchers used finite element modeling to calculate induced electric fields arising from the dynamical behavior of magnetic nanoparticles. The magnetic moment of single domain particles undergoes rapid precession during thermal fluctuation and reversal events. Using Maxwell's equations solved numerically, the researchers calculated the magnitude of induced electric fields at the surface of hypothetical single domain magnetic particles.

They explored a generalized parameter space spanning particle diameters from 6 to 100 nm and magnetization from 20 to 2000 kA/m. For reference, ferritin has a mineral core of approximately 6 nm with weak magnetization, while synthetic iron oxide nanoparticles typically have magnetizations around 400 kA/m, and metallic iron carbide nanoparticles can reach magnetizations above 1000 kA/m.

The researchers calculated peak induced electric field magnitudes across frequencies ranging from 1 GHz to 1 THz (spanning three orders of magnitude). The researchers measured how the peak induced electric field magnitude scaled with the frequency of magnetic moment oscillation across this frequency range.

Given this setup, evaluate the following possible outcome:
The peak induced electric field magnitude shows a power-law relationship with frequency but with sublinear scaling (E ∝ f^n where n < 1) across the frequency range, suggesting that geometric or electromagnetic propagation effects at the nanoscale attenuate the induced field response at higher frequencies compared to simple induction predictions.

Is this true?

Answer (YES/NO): NO